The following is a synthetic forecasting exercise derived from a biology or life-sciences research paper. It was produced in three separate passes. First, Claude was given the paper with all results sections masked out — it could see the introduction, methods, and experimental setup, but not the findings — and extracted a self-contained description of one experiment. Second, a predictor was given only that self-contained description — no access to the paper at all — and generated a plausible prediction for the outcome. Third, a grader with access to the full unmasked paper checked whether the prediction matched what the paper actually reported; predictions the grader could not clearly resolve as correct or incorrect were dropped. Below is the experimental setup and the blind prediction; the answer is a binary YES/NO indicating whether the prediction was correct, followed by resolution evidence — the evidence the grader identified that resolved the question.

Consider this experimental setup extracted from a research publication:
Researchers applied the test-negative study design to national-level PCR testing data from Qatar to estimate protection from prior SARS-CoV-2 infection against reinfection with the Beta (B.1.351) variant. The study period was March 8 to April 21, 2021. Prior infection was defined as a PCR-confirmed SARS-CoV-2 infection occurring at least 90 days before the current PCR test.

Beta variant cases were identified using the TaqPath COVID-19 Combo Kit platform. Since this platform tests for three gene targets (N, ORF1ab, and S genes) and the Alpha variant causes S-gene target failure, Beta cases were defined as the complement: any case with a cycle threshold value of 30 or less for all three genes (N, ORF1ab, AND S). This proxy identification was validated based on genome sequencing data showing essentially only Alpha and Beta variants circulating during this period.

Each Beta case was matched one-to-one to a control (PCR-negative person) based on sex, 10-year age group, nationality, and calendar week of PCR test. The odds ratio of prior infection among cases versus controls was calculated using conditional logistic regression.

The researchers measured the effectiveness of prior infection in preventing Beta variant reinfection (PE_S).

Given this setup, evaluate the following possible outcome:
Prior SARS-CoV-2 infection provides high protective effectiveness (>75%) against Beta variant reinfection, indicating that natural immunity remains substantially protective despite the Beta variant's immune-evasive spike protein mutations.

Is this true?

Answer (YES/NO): YES